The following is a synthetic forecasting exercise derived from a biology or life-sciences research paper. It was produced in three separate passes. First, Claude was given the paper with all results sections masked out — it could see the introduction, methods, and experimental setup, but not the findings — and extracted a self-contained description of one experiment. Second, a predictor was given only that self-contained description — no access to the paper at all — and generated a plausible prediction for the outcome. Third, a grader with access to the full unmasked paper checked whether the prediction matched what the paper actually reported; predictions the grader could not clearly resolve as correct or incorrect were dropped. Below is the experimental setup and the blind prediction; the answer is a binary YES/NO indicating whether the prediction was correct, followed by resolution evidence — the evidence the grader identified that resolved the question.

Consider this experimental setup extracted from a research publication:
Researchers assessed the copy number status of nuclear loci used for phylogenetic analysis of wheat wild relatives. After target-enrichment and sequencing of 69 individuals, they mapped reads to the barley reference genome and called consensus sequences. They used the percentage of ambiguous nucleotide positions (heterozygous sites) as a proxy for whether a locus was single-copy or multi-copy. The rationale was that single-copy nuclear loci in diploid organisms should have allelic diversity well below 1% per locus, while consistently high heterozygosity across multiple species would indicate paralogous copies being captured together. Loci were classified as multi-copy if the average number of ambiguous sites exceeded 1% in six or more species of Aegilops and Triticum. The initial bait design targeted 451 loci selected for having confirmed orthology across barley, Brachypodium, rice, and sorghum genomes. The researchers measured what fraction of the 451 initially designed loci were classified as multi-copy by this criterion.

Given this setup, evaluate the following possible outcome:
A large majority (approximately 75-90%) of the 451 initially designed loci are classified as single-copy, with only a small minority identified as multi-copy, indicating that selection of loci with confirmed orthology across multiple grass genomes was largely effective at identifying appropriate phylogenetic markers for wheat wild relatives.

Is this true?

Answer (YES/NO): YES